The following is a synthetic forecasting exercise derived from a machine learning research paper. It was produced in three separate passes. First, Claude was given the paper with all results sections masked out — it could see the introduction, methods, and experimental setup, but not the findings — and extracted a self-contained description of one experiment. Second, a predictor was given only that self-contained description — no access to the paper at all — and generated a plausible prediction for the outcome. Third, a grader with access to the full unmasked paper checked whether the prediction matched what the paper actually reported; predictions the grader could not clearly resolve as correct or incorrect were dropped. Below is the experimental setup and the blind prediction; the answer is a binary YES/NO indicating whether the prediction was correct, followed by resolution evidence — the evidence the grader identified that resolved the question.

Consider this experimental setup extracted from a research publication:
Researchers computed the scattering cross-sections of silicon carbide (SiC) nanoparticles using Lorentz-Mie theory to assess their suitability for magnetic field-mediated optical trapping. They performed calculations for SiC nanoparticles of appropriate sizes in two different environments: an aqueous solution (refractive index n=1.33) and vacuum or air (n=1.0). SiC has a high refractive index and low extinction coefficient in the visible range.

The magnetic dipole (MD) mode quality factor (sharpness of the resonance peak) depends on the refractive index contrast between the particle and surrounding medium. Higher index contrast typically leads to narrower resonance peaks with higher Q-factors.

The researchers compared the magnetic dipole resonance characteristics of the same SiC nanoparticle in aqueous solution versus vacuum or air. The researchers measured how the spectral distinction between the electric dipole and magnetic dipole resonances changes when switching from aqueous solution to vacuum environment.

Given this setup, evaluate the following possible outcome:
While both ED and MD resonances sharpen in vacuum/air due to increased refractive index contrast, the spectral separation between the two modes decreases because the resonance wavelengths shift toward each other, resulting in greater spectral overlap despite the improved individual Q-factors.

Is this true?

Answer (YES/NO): NO